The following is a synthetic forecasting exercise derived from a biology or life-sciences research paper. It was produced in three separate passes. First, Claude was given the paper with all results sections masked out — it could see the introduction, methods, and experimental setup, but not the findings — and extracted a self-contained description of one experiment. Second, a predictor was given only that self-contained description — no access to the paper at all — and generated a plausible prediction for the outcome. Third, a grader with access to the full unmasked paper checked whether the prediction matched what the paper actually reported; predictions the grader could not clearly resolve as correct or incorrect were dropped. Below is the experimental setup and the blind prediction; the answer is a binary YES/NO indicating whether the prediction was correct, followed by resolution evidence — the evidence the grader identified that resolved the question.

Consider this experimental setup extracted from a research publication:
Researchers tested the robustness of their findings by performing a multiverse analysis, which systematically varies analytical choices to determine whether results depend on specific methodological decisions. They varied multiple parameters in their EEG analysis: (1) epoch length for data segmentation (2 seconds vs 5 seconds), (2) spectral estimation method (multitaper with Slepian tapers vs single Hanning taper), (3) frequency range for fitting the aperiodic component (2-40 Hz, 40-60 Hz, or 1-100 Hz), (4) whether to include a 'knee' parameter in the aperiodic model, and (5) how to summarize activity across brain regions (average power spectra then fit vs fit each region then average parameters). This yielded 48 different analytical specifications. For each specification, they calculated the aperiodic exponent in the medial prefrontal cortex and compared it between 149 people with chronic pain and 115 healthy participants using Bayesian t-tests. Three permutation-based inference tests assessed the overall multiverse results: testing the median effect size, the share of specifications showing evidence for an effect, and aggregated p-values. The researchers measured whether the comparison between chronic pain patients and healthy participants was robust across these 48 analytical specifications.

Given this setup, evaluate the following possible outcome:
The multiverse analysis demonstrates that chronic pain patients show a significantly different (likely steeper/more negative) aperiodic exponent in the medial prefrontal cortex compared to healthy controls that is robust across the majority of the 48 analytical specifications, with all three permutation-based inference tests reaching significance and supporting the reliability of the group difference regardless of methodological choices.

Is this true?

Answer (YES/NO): NO